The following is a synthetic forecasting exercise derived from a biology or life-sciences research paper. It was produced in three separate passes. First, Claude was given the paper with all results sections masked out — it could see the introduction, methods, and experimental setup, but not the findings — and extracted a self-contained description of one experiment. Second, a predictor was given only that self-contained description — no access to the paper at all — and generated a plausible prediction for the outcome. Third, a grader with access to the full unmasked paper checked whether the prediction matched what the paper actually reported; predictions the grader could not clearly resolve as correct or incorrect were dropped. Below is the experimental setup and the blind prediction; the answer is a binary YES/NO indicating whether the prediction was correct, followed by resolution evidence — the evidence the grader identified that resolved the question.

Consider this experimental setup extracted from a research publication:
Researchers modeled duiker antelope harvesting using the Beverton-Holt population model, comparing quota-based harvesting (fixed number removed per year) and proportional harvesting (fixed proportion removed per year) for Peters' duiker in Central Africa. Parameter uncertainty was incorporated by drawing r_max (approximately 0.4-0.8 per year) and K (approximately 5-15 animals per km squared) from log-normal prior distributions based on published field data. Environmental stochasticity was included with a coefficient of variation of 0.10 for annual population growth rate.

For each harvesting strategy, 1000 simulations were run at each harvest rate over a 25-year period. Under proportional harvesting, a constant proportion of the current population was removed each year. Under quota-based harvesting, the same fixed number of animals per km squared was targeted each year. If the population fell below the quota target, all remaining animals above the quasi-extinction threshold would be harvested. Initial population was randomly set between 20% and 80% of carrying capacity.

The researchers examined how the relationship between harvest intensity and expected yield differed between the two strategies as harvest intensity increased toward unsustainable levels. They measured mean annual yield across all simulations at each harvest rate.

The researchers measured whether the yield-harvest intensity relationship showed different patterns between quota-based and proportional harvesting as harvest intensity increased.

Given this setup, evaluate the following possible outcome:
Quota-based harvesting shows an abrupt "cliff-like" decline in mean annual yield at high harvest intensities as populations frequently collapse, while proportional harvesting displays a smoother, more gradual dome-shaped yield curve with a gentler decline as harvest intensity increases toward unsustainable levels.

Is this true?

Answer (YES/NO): YES